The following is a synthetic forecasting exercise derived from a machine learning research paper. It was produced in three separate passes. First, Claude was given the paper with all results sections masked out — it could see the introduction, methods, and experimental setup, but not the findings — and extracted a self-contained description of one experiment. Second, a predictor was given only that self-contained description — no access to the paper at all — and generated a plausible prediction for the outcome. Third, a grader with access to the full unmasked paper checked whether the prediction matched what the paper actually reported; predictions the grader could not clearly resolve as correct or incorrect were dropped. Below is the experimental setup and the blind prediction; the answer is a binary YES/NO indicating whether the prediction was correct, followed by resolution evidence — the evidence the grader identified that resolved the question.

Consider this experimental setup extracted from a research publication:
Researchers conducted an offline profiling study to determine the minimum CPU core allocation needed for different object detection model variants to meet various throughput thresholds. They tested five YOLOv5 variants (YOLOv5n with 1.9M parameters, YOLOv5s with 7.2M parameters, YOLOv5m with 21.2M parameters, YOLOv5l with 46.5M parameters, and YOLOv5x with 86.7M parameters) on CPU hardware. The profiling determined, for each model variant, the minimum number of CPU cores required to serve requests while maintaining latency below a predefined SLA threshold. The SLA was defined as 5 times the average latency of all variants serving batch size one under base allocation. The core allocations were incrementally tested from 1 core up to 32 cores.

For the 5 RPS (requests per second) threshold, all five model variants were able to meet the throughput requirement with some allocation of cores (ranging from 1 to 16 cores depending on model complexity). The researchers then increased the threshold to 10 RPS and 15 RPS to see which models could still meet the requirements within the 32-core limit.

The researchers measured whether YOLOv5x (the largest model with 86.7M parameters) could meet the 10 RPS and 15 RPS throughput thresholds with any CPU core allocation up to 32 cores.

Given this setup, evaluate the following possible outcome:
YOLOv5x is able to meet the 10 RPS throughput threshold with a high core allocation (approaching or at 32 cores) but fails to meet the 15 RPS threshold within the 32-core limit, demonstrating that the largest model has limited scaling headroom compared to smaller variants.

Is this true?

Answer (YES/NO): NO